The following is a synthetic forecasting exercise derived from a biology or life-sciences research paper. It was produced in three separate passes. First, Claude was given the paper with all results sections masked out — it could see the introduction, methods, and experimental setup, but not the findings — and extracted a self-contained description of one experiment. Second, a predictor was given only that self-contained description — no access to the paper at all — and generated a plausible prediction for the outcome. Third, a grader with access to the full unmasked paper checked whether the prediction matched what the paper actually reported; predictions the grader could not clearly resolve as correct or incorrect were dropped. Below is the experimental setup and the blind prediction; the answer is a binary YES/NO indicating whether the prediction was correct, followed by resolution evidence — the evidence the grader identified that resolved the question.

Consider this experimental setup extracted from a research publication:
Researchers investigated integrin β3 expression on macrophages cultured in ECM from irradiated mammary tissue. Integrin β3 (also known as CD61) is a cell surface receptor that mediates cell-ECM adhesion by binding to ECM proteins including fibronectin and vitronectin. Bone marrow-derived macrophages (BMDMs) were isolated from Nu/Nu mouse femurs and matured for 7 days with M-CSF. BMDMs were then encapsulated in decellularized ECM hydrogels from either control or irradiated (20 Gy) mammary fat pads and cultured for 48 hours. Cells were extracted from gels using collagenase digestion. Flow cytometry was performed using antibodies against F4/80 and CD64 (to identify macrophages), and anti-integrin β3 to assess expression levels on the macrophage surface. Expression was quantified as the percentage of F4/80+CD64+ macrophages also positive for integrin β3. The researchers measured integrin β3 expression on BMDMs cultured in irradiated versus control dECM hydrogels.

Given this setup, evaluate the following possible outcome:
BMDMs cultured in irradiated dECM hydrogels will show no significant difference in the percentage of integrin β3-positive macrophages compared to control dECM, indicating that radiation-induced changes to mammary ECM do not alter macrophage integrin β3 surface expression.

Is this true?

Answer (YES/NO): YES